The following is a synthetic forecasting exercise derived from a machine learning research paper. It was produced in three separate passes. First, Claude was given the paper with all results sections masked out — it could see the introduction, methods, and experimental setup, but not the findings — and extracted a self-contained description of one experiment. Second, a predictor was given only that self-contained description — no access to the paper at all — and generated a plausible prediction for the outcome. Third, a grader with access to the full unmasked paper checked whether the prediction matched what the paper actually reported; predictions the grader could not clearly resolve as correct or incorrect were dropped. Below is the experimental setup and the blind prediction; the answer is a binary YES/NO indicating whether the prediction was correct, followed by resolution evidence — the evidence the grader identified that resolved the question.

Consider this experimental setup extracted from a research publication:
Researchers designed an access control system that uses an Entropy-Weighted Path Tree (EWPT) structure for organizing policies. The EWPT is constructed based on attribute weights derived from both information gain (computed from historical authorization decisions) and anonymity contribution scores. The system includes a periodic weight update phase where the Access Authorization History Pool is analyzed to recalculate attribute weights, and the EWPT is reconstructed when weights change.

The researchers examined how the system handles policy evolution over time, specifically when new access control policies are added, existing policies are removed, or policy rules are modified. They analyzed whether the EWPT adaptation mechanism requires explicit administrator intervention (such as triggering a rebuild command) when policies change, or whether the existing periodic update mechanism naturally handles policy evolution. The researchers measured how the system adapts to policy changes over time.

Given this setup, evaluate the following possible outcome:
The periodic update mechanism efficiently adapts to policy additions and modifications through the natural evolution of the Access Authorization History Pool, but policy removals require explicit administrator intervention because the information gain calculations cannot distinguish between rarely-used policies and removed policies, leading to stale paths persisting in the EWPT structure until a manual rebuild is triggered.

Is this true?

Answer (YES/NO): NO